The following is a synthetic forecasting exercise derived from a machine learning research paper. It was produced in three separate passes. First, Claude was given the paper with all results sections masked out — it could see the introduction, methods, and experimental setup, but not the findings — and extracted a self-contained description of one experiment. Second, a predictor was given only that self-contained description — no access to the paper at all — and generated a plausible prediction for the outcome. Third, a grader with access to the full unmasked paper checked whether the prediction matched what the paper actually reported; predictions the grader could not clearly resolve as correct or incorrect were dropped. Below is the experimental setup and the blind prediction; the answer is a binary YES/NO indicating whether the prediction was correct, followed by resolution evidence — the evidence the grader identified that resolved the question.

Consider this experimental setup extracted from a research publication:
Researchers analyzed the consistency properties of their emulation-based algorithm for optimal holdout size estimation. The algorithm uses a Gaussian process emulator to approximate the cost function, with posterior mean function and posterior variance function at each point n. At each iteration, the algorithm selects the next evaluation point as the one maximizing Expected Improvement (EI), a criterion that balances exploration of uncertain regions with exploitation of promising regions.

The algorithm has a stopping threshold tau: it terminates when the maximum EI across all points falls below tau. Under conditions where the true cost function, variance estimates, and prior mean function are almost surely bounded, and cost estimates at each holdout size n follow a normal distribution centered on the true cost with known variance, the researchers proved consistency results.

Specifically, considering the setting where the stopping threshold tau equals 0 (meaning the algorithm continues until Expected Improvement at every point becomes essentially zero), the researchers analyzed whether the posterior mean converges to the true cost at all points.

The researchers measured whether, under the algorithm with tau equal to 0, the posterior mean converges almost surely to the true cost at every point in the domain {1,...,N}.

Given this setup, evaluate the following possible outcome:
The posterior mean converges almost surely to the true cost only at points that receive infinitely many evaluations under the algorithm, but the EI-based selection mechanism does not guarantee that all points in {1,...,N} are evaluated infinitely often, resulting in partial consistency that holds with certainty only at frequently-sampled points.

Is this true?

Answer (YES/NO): NO